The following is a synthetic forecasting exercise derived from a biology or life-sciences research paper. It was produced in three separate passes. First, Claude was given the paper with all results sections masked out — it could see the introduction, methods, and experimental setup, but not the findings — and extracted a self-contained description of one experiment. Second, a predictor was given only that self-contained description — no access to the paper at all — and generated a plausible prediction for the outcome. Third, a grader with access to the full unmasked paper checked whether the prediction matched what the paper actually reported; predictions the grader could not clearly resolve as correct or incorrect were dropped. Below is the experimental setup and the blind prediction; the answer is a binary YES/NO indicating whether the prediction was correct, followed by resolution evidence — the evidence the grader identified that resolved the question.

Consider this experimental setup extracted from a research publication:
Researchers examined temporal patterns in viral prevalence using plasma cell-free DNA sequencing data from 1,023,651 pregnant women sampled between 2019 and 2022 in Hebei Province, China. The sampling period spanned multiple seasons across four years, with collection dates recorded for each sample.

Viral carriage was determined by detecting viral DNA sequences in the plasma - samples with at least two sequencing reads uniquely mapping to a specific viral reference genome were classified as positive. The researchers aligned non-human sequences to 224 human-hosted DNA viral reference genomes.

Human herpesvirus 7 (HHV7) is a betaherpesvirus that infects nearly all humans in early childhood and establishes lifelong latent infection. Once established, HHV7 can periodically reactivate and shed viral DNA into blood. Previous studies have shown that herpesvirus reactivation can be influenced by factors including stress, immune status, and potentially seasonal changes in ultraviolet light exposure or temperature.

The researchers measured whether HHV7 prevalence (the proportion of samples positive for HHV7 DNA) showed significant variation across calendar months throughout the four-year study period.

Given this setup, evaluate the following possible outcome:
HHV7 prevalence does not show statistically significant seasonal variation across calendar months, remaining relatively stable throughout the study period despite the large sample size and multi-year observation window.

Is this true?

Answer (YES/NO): NO